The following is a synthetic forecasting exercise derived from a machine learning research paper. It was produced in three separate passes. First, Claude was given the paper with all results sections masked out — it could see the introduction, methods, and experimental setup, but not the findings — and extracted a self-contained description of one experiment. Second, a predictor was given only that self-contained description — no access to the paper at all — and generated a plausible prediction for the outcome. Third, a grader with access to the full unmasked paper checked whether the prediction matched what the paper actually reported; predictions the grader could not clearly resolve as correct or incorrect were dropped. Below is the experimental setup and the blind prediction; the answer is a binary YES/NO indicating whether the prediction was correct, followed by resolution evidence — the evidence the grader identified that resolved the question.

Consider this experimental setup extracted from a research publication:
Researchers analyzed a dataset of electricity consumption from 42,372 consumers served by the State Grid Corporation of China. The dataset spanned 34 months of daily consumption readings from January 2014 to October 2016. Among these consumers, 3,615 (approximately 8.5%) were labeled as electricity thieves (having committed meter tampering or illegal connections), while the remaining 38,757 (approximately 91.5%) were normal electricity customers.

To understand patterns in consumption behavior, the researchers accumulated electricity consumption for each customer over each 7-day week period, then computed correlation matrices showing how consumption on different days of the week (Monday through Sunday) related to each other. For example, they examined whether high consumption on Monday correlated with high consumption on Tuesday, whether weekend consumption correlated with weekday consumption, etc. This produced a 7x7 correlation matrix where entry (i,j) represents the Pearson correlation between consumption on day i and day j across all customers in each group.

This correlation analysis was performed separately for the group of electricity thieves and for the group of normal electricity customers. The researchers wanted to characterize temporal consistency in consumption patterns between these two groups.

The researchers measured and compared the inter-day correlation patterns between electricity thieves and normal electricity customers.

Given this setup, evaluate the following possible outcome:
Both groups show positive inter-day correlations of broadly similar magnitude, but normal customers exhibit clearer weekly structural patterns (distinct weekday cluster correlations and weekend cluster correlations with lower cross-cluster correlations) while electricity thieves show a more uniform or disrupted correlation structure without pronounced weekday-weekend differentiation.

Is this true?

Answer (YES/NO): NO